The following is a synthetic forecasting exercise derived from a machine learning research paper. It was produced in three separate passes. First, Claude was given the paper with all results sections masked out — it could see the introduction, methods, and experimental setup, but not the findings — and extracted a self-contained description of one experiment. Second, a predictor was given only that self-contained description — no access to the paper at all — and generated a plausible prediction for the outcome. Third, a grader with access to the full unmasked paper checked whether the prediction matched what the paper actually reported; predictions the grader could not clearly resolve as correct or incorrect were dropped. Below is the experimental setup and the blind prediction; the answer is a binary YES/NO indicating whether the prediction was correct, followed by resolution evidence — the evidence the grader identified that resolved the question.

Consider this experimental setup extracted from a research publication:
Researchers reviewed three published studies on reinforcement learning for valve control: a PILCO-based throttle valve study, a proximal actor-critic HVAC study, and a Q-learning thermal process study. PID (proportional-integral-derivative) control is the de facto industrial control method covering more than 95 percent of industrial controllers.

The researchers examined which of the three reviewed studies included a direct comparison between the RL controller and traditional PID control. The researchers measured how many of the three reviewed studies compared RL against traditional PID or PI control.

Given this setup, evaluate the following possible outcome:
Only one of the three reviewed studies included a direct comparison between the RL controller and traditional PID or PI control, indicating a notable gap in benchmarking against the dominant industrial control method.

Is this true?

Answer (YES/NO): YES